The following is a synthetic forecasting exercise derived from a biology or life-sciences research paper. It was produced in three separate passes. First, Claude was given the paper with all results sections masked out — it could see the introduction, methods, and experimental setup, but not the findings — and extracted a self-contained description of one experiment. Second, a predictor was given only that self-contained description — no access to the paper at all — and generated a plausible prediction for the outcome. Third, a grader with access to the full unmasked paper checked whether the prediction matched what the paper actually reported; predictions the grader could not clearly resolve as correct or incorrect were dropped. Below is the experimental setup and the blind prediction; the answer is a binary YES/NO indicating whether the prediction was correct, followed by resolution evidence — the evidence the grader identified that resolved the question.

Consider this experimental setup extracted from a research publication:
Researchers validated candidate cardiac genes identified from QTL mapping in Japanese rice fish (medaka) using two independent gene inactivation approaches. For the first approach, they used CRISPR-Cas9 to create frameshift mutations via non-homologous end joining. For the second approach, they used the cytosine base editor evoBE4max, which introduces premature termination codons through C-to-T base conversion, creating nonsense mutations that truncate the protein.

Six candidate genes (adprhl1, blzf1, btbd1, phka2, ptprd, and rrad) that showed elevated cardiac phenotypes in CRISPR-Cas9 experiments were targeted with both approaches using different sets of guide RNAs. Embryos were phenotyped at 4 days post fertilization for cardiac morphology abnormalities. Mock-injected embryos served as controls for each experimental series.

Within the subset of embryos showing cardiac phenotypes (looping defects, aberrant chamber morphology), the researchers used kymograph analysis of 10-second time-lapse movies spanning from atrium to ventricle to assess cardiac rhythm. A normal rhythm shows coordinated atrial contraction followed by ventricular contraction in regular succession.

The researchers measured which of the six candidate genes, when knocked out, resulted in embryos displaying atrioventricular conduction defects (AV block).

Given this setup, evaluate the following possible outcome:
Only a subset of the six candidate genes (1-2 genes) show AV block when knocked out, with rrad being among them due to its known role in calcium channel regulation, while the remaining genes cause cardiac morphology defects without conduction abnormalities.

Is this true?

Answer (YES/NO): NO